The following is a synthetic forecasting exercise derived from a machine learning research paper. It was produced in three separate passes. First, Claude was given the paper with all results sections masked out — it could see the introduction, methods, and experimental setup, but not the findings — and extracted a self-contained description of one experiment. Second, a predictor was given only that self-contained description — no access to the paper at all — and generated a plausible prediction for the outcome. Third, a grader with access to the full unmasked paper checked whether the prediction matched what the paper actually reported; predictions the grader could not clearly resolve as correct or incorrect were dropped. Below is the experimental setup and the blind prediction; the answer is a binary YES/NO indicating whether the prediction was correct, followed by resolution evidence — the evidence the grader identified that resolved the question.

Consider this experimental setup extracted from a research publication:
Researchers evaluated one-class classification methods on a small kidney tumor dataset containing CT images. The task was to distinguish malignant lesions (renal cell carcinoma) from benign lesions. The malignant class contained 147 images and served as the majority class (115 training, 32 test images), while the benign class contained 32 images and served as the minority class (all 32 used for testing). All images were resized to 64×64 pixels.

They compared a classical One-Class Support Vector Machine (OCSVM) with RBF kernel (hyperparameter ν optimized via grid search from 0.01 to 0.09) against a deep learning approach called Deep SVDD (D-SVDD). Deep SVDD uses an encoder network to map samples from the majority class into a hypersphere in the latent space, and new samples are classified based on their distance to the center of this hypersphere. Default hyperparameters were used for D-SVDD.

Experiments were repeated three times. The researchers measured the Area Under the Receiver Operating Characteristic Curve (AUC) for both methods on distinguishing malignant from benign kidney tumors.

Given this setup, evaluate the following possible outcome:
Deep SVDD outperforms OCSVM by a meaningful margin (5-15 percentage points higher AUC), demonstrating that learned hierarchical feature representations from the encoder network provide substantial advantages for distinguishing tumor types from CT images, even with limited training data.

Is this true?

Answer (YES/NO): NO